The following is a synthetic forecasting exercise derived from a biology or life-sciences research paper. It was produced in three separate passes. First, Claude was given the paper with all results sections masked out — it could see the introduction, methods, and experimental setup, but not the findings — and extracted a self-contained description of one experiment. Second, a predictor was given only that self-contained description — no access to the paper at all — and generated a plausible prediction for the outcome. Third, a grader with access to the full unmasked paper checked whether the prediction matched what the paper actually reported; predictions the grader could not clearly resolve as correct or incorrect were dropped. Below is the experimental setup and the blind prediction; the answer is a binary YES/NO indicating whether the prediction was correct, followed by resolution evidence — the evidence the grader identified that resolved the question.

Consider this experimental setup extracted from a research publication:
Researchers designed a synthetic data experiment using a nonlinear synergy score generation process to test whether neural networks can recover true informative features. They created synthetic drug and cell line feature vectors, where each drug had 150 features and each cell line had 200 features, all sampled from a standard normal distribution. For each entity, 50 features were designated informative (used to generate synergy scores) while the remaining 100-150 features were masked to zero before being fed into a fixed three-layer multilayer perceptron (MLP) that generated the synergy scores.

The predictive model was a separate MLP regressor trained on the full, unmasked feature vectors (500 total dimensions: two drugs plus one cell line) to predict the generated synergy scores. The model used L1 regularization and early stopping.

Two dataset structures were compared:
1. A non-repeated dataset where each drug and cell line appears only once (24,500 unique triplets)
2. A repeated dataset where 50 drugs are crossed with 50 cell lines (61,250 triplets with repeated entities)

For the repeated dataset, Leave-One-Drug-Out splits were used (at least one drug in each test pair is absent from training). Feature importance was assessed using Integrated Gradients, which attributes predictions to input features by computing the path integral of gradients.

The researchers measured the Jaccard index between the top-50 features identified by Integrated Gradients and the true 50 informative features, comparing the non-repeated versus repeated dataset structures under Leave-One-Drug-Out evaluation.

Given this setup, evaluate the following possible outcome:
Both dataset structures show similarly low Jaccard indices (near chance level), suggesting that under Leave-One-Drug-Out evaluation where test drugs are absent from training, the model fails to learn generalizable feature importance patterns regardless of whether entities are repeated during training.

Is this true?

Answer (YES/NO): NO